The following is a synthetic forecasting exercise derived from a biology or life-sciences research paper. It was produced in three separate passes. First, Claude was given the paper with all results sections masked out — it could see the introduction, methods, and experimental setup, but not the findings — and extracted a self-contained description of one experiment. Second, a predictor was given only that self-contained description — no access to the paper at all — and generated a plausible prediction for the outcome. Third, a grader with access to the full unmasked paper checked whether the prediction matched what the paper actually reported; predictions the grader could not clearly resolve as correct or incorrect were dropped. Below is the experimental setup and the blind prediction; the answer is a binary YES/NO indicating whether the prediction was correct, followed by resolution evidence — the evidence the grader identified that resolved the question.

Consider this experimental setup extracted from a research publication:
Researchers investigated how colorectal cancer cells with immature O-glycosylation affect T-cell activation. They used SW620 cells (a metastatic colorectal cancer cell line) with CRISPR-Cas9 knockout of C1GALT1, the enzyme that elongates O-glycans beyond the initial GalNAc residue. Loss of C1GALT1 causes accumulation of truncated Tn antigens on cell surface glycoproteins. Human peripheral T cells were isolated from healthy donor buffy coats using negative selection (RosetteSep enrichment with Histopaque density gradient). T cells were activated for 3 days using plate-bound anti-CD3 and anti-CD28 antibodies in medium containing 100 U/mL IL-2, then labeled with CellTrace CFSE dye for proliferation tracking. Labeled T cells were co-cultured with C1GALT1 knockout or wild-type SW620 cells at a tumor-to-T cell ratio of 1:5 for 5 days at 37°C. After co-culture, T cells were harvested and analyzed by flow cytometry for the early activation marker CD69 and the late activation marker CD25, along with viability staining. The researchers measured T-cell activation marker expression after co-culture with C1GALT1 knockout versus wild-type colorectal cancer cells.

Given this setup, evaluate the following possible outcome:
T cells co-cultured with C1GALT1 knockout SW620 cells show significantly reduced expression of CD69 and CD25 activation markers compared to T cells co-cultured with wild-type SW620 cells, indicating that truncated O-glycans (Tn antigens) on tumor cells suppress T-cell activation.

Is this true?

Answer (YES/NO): YES